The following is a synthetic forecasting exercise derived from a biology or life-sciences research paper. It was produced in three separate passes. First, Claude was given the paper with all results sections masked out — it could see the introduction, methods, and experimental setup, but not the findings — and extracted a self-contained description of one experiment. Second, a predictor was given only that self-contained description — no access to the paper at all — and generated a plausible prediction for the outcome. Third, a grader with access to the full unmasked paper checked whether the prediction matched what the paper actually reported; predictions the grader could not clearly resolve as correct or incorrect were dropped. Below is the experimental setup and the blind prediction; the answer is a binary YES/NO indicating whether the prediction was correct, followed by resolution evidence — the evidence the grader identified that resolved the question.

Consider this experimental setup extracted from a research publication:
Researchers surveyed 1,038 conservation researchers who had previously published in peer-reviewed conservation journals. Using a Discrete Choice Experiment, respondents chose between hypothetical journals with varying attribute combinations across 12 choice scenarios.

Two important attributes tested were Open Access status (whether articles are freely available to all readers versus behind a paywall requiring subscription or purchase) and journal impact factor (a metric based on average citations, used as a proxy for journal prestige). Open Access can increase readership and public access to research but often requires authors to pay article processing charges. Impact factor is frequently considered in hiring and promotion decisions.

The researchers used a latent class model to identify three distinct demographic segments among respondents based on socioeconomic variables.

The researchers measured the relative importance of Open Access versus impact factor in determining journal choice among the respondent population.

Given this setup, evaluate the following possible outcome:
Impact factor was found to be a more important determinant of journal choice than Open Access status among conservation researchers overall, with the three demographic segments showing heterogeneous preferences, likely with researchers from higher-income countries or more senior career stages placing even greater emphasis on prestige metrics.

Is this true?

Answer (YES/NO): NO